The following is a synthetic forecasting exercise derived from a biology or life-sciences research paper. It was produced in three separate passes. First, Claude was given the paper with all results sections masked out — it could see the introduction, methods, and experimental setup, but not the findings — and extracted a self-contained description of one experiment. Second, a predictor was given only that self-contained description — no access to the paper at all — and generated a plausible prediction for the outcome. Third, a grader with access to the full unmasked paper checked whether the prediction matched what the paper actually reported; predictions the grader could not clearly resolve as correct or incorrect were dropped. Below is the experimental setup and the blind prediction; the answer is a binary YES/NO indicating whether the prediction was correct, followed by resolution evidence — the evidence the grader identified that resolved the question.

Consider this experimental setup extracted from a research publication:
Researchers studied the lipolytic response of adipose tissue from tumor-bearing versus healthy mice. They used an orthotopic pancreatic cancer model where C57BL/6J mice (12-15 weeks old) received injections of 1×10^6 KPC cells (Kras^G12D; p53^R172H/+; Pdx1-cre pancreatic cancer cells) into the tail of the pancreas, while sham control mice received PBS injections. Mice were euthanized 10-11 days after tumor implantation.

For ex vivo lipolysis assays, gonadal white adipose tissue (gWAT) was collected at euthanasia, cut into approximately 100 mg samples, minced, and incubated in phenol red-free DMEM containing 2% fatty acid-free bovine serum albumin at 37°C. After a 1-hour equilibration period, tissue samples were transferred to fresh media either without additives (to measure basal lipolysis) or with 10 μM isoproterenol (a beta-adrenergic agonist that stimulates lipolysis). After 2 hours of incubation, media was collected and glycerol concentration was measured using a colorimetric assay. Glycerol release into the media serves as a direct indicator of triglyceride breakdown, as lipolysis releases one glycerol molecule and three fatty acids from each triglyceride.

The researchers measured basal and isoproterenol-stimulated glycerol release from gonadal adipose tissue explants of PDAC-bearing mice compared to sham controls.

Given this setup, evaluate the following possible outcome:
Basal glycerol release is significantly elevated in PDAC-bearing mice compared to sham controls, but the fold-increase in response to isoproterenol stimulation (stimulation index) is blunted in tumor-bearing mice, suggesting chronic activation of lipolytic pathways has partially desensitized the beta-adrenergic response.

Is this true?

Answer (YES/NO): NO